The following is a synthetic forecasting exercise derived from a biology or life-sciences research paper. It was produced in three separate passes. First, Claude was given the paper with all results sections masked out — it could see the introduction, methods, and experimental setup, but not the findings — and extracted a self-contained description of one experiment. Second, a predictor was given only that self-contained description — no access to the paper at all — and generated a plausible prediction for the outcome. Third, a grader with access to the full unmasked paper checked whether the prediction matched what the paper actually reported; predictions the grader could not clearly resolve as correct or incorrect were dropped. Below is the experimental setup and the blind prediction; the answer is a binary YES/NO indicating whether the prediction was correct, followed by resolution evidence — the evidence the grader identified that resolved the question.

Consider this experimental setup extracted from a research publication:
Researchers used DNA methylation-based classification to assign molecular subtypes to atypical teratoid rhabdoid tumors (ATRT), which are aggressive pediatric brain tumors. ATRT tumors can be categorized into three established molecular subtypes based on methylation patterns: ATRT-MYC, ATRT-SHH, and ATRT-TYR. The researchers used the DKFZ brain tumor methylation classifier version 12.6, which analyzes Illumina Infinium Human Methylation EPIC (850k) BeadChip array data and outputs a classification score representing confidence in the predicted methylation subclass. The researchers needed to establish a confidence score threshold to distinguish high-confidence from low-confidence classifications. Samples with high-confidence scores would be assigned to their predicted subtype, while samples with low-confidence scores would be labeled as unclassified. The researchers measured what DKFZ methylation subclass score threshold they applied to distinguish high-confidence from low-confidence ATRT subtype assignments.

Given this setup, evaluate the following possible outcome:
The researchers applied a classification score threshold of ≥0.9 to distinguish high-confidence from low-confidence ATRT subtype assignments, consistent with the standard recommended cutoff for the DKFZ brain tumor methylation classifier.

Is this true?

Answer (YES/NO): NO